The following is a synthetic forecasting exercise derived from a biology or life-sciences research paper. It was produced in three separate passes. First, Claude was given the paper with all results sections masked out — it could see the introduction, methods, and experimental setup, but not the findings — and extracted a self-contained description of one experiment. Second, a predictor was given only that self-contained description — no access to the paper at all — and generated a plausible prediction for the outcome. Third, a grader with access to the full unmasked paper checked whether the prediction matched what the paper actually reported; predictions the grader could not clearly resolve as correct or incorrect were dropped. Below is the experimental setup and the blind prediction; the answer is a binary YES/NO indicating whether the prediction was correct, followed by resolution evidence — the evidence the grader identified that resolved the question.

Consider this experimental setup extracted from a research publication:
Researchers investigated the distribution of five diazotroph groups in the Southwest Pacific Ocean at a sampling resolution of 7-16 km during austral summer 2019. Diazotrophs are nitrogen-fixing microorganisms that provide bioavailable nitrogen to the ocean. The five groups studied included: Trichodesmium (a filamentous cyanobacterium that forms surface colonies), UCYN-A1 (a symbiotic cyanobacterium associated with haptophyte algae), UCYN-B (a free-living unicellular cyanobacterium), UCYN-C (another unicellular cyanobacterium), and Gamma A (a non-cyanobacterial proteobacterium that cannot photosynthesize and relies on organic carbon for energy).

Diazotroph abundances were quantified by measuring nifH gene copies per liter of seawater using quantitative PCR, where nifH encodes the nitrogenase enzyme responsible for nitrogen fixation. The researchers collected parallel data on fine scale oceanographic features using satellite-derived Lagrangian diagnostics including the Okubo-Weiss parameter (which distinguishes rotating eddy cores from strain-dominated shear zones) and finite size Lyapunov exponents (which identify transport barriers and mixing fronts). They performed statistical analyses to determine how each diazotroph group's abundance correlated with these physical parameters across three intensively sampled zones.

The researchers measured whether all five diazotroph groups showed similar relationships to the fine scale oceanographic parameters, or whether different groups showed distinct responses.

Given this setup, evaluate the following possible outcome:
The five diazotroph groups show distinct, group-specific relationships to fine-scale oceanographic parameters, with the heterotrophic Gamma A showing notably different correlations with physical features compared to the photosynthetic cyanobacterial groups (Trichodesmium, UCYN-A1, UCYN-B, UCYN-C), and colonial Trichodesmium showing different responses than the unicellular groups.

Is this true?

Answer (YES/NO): NO